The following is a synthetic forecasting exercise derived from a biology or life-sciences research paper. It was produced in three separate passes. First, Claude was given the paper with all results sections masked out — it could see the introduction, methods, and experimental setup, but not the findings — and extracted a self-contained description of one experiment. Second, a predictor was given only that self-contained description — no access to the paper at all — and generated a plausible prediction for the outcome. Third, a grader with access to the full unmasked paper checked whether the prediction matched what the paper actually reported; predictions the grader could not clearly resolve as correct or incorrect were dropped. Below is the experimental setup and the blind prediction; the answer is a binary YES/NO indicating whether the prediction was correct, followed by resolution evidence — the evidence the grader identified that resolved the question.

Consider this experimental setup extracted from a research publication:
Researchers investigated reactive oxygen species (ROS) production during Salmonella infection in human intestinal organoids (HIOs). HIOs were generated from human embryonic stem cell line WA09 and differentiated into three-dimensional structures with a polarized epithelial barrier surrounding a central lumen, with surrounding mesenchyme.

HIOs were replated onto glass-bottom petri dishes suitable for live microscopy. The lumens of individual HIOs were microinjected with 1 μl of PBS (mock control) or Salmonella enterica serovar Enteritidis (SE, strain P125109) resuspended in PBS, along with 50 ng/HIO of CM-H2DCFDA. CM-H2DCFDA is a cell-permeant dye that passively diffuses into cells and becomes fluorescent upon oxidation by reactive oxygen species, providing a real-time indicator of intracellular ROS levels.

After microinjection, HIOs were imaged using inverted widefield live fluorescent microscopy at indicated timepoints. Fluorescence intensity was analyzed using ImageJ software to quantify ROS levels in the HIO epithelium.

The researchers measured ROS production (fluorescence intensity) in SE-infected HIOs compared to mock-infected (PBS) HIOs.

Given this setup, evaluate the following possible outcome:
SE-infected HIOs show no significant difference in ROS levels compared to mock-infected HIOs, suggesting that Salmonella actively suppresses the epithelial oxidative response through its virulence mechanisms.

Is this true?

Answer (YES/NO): NO